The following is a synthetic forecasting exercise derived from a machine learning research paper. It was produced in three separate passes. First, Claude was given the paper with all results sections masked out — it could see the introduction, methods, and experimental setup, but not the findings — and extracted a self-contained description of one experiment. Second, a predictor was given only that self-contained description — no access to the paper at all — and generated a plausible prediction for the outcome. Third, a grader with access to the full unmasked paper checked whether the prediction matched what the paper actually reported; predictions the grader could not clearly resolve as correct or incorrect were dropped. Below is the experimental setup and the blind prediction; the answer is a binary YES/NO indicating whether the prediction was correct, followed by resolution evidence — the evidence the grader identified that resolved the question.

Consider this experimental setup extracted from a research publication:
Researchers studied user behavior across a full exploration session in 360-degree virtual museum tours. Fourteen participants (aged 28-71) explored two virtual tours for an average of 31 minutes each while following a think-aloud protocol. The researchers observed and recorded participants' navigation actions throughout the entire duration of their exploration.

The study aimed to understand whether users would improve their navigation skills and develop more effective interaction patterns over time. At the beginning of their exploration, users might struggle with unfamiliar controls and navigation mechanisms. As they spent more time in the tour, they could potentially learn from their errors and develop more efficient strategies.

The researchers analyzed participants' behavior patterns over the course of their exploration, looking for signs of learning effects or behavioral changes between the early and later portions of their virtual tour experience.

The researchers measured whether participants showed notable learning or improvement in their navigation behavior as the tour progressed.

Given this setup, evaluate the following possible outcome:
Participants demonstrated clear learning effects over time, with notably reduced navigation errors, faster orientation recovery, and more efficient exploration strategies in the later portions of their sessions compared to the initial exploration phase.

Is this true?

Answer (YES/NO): NO